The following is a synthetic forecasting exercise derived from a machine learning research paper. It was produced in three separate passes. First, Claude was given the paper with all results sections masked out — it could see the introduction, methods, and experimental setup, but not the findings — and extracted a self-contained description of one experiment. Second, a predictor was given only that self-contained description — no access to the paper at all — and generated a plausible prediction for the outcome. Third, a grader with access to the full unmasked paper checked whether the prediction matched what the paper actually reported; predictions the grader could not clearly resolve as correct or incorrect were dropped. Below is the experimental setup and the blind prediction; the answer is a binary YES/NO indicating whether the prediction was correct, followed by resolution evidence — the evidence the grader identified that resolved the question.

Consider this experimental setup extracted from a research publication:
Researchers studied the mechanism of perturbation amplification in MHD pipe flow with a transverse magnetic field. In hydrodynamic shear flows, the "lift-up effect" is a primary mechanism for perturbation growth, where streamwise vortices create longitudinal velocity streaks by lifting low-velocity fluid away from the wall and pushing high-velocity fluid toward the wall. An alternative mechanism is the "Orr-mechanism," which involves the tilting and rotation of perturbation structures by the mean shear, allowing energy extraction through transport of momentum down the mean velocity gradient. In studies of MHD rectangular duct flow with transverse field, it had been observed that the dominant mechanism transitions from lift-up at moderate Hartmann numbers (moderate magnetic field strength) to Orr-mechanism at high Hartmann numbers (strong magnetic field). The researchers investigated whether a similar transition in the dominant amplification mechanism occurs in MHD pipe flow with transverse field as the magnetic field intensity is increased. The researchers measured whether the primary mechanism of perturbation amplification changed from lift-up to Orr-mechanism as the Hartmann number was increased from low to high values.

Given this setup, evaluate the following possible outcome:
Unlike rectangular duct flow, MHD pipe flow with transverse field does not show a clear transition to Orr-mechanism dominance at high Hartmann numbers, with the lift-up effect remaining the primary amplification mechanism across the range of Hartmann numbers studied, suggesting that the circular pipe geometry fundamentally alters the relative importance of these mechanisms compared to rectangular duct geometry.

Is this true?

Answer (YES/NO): NO